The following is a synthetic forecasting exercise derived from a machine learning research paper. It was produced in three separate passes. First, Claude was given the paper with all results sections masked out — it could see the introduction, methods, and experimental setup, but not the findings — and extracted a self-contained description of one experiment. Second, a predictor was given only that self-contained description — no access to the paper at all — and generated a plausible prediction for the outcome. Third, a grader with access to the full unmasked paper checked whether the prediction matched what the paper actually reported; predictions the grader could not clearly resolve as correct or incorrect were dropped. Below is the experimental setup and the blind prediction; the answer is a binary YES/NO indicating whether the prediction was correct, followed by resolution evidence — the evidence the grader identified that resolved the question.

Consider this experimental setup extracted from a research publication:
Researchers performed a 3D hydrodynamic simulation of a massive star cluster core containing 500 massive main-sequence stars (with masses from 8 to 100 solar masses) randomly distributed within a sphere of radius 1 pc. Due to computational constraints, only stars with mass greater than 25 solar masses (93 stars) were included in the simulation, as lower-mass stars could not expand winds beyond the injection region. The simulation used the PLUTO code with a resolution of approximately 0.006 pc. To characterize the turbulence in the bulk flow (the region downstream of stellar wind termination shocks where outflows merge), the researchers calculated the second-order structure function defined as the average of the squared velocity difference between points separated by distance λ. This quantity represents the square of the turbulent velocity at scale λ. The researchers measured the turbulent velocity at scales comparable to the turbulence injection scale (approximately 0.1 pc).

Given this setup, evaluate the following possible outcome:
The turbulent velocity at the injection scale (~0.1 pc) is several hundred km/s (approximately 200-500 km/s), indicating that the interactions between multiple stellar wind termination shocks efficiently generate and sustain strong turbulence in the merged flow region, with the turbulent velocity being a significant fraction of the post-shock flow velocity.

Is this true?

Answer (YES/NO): YES